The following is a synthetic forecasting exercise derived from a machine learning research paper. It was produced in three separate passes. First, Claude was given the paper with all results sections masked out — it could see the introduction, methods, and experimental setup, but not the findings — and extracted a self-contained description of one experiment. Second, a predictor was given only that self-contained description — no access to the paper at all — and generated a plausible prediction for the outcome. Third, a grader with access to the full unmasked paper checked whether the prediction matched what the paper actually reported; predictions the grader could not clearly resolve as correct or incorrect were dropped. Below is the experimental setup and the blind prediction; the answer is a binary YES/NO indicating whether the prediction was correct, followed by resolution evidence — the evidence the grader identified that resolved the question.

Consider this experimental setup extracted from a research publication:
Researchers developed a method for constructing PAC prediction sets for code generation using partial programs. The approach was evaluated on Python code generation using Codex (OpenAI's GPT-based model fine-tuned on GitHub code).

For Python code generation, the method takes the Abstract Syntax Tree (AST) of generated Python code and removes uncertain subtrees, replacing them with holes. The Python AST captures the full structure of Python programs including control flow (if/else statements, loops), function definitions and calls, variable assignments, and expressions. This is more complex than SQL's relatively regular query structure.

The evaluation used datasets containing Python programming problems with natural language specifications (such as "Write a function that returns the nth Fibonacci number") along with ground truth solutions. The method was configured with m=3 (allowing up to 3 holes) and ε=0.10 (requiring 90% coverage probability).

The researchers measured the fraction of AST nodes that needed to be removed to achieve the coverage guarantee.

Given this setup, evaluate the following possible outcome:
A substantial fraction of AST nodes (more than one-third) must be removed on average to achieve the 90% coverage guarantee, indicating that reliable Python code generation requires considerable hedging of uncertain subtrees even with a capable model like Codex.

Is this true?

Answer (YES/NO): YES